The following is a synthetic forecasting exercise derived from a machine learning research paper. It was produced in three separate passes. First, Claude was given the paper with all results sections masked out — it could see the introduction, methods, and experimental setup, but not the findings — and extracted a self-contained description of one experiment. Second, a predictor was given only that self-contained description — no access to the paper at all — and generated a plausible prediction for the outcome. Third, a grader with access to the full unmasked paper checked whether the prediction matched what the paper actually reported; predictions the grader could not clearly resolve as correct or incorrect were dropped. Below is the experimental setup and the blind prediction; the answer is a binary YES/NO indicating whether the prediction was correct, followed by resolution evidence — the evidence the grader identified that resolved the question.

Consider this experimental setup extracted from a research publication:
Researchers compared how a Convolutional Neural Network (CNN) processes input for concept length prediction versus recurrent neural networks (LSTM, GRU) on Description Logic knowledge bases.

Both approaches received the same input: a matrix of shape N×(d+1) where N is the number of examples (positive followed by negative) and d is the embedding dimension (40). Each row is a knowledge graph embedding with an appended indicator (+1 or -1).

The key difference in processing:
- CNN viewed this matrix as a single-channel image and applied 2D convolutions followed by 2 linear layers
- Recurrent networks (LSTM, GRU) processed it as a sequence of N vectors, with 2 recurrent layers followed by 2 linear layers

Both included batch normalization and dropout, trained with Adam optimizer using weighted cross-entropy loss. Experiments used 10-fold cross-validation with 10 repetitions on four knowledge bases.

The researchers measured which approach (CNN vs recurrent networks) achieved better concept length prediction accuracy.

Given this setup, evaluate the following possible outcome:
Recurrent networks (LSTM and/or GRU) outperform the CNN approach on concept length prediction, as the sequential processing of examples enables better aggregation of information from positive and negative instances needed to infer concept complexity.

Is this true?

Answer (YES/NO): YES